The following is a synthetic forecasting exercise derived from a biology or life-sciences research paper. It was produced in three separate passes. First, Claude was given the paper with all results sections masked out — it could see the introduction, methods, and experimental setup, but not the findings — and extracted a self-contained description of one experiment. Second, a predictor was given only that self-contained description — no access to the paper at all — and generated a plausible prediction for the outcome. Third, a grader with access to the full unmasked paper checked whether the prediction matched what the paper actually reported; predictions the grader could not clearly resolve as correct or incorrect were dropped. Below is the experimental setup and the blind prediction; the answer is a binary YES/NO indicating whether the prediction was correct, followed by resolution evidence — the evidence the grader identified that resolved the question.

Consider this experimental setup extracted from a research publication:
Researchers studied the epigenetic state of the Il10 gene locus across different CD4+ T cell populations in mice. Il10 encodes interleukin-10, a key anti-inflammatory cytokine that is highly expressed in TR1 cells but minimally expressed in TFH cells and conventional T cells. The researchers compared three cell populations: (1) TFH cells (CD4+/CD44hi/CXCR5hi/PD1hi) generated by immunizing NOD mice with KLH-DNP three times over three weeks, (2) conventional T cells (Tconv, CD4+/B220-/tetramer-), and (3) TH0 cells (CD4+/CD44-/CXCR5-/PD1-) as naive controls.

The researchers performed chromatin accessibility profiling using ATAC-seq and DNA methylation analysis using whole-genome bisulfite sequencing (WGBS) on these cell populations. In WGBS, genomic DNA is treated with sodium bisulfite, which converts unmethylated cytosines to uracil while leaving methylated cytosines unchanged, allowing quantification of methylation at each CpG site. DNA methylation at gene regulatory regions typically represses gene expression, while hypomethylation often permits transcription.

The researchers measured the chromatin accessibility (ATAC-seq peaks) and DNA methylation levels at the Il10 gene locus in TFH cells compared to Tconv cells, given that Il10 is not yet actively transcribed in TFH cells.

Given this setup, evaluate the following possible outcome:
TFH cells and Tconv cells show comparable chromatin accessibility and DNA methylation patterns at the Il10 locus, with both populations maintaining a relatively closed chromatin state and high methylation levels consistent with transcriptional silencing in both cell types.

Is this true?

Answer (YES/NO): NO